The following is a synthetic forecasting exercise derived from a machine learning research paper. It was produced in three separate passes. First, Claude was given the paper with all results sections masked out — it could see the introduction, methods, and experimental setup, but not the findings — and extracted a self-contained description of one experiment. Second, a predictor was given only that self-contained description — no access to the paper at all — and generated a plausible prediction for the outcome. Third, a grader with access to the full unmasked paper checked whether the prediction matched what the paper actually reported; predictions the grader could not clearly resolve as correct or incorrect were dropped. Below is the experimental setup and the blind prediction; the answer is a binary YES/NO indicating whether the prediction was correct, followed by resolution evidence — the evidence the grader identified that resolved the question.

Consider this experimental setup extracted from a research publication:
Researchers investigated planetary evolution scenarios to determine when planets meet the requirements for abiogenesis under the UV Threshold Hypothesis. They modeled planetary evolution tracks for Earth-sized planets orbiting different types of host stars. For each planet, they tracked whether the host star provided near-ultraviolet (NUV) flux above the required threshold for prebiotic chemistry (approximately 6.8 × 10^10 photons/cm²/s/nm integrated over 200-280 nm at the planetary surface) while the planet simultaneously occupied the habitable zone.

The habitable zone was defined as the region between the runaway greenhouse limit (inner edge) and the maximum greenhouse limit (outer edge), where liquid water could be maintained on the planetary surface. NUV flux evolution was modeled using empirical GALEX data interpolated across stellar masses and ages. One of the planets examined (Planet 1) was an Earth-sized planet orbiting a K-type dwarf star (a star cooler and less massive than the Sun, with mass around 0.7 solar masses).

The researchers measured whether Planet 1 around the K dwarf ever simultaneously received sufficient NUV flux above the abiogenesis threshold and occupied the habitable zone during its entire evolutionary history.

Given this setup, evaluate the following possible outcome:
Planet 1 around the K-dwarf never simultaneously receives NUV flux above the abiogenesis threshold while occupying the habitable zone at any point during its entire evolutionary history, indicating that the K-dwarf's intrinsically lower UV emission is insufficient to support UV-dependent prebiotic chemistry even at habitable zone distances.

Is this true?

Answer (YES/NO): YES